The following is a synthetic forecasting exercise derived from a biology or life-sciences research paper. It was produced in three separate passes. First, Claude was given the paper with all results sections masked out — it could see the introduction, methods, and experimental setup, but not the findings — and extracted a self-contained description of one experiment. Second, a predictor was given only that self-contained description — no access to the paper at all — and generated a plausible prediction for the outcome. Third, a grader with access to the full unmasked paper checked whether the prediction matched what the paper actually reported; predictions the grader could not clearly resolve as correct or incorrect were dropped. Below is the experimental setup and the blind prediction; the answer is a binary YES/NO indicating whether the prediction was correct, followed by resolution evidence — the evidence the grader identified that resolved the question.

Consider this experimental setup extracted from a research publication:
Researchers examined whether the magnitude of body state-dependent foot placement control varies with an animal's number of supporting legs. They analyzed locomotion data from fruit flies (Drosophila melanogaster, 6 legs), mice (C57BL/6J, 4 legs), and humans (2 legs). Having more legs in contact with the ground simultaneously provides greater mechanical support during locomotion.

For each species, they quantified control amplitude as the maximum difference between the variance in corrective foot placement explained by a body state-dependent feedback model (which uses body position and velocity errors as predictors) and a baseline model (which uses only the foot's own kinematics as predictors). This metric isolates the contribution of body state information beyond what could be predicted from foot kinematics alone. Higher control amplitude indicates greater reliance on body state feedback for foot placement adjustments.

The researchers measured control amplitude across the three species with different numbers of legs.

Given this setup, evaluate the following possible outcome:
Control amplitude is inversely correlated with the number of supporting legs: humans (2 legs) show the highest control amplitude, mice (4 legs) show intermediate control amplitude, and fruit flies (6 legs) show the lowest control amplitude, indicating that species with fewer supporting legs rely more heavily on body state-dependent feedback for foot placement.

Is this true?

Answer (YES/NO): YES